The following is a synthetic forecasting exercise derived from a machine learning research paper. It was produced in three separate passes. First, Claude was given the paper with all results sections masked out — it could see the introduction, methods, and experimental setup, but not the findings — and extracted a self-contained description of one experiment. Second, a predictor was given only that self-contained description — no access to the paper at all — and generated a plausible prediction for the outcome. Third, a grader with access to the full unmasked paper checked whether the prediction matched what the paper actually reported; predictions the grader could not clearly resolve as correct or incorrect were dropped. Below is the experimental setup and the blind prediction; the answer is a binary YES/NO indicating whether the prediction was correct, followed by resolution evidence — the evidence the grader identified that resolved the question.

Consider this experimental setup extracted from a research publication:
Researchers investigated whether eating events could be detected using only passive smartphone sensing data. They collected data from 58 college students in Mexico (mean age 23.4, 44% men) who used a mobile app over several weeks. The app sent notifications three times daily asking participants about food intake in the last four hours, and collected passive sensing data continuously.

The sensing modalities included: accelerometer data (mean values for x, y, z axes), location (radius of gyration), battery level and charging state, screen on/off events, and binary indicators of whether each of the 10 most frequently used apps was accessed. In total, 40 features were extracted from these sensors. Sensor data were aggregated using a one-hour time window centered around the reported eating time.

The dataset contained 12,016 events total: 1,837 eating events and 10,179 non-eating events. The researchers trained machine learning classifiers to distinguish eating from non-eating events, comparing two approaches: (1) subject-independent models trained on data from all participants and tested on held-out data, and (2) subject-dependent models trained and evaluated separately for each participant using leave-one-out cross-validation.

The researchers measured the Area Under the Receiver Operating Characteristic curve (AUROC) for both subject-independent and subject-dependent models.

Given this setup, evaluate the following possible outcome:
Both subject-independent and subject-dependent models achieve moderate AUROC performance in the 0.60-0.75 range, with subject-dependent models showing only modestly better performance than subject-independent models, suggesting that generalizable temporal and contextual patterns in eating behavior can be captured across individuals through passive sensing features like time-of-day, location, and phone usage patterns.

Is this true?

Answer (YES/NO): NO